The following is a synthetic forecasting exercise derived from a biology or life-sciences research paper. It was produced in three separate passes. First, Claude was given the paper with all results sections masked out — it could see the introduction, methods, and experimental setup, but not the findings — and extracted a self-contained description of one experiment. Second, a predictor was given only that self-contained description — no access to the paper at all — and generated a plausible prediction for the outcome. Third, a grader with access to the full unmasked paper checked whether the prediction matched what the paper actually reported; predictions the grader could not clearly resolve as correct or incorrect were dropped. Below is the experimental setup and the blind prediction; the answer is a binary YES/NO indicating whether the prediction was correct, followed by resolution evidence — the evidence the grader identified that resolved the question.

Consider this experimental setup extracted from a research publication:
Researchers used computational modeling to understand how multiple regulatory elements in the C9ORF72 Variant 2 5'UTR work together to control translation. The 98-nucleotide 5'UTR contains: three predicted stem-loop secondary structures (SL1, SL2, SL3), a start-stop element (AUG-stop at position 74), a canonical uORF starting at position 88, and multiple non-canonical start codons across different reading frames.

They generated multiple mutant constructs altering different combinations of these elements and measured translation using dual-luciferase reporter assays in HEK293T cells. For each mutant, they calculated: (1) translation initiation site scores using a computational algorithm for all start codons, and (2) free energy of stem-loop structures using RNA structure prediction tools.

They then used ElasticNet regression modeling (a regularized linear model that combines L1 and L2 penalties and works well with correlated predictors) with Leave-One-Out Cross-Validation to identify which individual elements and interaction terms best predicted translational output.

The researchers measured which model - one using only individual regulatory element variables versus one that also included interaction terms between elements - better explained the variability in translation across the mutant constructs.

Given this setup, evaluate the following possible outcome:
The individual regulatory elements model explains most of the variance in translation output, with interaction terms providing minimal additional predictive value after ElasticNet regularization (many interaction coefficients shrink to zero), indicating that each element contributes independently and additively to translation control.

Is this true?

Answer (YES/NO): NO